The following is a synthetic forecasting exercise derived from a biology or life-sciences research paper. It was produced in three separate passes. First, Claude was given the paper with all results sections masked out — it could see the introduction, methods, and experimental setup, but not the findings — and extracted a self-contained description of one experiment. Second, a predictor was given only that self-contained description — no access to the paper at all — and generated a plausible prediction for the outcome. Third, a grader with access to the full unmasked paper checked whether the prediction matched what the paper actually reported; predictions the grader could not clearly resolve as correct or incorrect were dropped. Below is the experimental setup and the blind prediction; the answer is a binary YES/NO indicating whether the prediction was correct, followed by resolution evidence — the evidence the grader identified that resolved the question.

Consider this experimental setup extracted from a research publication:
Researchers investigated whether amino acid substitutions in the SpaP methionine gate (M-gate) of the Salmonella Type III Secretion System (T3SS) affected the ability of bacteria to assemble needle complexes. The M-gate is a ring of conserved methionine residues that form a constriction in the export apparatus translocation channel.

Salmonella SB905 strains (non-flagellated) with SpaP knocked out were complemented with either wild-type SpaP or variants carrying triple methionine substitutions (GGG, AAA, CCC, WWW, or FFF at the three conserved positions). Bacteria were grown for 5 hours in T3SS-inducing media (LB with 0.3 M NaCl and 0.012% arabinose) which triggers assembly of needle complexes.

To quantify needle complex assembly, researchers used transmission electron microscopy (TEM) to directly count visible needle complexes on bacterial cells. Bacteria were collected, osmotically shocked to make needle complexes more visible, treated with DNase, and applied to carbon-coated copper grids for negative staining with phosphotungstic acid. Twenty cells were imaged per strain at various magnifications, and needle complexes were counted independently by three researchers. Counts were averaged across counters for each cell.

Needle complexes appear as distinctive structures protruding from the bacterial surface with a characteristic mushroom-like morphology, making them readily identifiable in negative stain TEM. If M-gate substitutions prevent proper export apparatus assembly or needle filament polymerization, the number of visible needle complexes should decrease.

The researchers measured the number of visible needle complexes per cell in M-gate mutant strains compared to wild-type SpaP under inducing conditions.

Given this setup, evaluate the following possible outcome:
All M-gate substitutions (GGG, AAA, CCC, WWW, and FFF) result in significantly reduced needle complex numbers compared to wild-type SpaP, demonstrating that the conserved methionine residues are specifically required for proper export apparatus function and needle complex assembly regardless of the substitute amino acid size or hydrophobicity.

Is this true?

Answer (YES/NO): NO